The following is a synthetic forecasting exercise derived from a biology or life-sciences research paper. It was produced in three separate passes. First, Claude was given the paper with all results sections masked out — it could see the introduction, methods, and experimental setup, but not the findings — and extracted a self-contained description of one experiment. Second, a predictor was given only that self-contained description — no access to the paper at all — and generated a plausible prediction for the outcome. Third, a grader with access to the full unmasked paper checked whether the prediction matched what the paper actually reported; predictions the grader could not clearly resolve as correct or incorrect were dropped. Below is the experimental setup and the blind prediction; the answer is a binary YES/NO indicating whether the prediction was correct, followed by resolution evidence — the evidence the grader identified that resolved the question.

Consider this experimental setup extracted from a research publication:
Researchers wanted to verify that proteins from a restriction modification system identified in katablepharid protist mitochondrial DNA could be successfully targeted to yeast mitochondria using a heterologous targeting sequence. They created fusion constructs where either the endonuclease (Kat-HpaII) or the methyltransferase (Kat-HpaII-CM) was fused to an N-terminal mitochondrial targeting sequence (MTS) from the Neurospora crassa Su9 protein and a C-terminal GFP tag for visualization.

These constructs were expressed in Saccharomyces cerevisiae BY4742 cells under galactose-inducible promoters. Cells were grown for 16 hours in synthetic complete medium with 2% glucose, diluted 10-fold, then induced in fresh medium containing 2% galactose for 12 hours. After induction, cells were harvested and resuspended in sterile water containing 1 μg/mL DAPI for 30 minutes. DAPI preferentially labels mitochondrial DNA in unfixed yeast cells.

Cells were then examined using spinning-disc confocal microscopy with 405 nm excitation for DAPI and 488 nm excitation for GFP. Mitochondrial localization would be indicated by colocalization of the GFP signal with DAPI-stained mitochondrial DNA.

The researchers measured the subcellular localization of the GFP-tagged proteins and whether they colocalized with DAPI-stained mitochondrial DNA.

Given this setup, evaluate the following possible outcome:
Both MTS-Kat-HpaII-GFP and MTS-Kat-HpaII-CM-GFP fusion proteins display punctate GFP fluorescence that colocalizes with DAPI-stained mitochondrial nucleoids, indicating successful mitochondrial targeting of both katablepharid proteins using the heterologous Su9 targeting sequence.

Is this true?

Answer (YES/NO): NO